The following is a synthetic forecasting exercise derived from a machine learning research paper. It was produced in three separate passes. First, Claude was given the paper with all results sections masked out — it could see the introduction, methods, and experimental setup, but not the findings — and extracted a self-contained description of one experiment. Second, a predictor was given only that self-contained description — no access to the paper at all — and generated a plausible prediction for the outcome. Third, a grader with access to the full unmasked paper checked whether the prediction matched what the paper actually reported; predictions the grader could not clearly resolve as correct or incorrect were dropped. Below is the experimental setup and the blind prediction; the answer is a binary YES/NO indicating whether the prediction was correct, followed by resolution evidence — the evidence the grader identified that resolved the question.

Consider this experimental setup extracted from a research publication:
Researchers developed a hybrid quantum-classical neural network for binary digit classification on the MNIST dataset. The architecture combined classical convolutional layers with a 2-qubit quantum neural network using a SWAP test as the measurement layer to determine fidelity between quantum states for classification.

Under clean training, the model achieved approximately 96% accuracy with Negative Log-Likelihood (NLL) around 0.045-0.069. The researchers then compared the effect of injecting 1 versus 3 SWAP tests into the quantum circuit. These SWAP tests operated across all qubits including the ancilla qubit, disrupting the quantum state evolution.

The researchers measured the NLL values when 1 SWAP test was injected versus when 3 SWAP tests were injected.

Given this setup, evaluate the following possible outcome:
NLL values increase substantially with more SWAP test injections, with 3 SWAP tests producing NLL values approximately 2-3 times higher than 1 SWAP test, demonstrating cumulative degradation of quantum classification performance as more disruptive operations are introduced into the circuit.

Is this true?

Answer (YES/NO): NO